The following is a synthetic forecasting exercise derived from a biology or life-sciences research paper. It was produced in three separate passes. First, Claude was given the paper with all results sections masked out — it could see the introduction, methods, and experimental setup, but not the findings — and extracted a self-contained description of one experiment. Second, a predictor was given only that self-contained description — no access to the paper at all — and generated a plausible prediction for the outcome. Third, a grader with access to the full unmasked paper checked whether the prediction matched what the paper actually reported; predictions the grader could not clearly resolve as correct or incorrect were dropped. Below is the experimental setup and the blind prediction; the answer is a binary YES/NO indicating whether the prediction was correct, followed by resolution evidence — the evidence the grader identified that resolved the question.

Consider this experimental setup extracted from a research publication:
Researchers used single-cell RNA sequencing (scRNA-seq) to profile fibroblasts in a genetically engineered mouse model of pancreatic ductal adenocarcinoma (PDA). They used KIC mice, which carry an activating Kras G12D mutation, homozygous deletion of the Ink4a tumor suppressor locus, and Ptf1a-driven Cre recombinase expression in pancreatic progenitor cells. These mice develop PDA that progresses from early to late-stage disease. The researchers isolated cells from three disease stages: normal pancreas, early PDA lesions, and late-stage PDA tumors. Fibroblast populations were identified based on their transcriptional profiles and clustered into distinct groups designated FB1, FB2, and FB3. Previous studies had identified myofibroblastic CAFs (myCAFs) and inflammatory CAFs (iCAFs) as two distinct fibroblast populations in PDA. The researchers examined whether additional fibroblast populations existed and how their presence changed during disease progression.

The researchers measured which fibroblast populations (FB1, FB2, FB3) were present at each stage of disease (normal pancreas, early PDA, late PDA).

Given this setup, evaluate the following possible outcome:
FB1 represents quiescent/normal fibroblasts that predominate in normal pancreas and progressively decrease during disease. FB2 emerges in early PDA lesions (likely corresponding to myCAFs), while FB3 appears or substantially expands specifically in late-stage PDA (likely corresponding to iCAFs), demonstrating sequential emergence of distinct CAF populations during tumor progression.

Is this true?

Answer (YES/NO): NO